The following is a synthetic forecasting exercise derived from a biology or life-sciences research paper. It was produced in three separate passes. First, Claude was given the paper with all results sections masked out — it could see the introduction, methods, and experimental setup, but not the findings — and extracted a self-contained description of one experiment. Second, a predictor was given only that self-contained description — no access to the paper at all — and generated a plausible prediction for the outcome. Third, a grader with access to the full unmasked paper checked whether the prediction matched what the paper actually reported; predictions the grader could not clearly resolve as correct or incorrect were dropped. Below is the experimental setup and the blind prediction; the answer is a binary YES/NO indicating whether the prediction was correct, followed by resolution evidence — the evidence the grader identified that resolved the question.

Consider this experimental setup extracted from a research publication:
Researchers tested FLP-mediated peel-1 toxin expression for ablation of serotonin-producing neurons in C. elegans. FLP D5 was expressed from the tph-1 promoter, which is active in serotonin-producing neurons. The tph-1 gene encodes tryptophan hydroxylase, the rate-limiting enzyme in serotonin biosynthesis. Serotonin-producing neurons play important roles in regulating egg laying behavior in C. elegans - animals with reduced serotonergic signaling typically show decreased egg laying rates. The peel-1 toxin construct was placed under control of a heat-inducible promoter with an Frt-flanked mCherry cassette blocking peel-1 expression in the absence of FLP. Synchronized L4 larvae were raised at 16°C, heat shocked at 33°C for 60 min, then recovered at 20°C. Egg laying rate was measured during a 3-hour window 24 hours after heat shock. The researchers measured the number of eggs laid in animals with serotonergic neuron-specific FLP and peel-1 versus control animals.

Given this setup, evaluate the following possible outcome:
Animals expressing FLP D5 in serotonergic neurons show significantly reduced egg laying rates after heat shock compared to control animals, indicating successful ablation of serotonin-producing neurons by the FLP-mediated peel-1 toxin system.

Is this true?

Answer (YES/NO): YES